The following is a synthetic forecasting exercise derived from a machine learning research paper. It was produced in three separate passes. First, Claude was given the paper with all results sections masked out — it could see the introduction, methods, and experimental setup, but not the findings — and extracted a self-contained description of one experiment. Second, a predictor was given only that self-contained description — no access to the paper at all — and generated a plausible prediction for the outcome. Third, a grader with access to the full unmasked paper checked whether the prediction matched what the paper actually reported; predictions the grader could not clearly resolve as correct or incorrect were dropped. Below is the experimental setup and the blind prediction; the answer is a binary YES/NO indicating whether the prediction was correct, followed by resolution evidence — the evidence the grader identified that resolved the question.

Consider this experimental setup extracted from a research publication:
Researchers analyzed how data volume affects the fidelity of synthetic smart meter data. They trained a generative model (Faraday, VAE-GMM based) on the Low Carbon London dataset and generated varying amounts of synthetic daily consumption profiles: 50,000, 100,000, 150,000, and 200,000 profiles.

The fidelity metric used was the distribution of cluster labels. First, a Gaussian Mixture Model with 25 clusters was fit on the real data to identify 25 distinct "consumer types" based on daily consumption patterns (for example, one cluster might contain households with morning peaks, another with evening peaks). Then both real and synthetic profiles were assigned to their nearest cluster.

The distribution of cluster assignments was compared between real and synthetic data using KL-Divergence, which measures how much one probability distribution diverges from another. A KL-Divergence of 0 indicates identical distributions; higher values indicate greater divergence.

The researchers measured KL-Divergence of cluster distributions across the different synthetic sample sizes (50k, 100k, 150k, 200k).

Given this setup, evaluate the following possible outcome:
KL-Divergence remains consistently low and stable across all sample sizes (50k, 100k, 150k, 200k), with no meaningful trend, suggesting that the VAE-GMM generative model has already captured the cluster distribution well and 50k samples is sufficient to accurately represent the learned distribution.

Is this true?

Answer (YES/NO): NO